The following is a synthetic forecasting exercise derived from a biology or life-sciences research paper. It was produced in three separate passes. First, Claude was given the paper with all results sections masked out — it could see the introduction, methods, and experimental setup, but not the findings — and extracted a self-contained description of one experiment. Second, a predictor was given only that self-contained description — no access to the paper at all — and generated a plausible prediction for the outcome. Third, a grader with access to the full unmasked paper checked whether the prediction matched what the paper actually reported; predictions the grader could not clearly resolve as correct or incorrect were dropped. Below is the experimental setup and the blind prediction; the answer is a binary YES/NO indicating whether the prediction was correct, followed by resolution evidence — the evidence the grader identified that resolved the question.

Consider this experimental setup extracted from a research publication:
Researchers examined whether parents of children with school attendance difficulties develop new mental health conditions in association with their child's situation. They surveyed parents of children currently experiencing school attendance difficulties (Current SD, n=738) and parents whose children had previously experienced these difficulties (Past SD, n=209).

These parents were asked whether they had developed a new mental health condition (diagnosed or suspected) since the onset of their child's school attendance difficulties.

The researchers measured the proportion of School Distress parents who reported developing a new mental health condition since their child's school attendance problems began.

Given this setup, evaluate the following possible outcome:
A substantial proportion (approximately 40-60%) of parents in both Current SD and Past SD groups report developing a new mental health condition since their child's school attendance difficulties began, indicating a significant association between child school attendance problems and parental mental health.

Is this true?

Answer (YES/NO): YES